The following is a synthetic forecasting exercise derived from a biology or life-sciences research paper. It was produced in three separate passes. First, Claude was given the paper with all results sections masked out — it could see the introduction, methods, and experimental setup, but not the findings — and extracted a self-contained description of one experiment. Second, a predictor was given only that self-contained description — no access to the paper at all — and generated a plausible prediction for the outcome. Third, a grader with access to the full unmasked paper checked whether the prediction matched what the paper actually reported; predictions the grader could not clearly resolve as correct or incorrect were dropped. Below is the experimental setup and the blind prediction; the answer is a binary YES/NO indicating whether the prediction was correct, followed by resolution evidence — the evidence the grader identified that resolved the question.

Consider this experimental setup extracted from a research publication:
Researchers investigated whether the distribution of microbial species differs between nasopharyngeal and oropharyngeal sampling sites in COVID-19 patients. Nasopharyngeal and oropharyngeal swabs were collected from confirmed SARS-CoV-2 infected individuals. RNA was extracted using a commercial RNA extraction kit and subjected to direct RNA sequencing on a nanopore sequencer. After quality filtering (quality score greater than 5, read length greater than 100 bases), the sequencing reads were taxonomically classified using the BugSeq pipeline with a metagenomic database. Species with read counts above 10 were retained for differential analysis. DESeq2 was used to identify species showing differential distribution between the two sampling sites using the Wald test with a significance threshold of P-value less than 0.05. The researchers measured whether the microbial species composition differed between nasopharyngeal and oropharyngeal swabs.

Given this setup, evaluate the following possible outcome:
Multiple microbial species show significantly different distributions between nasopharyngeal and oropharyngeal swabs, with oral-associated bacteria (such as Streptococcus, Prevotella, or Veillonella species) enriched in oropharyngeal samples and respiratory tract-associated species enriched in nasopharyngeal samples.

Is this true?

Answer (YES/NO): NO